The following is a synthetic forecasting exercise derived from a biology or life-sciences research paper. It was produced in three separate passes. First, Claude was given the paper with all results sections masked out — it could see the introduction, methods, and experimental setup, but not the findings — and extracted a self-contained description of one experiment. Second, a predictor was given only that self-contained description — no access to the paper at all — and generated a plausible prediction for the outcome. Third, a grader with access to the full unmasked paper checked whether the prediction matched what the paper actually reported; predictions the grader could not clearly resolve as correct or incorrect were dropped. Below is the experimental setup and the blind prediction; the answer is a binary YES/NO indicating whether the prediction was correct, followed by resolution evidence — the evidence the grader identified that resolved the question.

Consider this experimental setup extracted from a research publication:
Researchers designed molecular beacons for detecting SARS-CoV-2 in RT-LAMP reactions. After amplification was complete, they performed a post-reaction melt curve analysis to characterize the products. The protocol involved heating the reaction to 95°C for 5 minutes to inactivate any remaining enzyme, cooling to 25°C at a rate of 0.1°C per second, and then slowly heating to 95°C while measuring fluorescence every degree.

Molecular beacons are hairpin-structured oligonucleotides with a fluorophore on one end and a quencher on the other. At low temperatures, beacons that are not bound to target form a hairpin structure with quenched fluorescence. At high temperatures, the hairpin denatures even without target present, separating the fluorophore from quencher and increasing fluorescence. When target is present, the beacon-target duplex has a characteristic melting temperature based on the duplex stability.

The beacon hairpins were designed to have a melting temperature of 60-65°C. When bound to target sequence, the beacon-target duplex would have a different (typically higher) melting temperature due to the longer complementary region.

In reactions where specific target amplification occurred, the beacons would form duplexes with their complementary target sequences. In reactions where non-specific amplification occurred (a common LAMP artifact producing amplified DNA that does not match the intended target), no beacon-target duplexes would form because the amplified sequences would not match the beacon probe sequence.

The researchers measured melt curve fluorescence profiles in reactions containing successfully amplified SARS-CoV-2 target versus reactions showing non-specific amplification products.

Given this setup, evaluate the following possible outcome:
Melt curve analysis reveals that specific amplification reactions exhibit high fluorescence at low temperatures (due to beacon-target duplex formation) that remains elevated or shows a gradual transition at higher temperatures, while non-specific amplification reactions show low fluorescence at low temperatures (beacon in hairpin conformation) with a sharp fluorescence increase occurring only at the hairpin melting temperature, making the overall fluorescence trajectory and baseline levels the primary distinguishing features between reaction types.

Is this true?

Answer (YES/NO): NO